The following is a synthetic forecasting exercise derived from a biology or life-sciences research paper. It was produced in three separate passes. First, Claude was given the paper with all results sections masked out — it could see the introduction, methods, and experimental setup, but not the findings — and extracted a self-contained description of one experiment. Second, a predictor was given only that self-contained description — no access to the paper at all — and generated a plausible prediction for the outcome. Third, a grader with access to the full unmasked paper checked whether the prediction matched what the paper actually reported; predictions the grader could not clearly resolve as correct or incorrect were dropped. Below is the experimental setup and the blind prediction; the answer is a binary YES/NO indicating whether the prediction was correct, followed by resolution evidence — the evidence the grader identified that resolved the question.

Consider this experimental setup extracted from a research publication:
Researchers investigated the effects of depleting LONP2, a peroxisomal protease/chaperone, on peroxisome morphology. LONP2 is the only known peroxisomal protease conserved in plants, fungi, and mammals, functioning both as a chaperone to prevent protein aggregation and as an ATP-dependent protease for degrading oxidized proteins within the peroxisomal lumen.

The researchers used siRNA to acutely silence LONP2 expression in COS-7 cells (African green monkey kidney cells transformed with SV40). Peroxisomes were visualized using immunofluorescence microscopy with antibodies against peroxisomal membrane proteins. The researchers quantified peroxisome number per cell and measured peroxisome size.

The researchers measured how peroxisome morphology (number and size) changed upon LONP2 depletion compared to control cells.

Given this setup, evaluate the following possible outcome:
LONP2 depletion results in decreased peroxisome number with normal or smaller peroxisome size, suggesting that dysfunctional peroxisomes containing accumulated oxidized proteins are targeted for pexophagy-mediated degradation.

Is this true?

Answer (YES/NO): NO